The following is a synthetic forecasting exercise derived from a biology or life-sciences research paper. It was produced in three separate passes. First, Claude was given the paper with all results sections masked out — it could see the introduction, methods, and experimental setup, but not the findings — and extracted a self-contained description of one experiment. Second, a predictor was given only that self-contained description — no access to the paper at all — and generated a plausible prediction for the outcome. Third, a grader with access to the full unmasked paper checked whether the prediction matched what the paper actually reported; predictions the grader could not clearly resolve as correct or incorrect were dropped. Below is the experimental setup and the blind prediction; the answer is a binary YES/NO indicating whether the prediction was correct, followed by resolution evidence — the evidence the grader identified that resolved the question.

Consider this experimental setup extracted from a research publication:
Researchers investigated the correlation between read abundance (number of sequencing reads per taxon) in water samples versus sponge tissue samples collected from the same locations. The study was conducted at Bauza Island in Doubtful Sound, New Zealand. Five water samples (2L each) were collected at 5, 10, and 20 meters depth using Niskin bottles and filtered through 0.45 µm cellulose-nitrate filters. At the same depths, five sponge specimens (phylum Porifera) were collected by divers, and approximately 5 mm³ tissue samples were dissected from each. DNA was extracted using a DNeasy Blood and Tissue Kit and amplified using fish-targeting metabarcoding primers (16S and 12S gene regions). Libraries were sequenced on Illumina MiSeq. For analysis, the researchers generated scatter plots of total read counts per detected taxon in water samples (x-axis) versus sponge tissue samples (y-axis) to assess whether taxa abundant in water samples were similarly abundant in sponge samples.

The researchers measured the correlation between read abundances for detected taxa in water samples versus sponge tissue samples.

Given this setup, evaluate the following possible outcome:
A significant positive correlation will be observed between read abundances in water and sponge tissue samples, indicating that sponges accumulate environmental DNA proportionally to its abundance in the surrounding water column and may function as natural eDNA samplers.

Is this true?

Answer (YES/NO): YES